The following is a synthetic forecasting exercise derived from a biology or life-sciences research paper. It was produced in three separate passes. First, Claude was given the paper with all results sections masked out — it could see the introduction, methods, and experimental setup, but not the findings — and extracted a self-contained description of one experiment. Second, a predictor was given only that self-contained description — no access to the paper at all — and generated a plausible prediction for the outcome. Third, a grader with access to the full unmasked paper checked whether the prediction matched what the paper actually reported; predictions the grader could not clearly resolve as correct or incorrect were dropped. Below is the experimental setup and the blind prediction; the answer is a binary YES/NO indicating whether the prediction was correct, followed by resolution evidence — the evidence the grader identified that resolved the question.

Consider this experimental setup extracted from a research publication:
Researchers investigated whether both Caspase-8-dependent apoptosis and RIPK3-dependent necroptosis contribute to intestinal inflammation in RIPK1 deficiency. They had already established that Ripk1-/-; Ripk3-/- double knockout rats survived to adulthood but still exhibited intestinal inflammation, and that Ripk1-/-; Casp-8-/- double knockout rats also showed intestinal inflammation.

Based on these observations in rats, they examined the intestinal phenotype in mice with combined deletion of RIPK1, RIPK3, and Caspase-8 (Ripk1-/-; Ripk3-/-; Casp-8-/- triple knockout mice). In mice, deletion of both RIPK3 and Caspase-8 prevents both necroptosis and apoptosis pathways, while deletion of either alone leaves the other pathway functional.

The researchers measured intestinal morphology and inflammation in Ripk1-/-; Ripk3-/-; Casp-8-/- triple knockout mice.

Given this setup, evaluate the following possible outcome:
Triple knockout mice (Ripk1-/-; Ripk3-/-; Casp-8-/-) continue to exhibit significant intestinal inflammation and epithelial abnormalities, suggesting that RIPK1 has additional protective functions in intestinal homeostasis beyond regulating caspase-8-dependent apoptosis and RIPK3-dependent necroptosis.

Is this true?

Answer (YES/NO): NO